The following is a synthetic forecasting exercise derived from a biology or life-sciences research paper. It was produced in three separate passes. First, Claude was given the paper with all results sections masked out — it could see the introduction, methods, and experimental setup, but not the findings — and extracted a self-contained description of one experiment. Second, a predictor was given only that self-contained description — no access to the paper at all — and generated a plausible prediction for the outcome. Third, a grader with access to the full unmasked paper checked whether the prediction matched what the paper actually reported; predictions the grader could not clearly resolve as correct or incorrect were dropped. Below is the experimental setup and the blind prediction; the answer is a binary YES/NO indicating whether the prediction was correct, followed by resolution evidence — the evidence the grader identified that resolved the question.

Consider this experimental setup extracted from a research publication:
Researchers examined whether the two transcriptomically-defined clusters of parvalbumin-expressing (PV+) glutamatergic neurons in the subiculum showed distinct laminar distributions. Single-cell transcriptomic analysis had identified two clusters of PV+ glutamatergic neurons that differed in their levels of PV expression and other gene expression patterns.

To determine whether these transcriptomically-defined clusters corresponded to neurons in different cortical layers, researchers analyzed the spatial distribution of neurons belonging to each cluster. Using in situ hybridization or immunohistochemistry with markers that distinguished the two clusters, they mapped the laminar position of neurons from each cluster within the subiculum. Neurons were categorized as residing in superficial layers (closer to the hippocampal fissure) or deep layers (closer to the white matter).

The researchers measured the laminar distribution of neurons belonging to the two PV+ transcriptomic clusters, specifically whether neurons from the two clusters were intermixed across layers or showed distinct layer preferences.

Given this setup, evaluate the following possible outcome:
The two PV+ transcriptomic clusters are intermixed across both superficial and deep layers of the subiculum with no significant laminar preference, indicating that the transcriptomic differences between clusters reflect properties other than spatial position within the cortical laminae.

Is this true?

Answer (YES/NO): NO